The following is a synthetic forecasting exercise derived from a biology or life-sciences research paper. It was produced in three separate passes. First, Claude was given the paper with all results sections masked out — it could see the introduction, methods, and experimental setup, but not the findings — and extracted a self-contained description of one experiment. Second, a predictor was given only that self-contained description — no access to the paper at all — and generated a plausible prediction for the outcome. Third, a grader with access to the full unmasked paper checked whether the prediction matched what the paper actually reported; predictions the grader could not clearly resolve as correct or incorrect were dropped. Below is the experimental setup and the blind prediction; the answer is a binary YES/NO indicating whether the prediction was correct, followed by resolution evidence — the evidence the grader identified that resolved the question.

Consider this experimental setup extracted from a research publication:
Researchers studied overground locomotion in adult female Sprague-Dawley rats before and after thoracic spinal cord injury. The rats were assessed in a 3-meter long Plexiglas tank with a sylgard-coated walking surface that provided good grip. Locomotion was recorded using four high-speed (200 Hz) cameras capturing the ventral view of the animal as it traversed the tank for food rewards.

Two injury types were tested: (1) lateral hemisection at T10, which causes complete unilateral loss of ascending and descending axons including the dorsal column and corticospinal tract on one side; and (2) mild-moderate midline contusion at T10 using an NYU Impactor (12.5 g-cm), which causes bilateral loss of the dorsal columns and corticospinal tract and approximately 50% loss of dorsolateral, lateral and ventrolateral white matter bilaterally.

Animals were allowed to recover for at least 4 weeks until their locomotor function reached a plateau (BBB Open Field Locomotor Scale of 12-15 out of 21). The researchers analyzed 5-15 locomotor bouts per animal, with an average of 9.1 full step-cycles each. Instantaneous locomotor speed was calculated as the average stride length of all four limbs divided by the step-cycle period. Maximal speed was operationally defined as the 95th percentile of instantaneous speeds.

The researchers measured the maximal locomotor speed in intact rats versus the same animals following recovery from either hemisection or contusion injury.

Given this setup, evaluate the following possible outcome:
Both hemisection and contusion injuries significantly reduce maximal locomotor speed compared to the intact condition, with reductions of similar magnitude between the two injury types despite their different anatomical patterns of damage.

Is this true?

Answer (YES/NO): NO